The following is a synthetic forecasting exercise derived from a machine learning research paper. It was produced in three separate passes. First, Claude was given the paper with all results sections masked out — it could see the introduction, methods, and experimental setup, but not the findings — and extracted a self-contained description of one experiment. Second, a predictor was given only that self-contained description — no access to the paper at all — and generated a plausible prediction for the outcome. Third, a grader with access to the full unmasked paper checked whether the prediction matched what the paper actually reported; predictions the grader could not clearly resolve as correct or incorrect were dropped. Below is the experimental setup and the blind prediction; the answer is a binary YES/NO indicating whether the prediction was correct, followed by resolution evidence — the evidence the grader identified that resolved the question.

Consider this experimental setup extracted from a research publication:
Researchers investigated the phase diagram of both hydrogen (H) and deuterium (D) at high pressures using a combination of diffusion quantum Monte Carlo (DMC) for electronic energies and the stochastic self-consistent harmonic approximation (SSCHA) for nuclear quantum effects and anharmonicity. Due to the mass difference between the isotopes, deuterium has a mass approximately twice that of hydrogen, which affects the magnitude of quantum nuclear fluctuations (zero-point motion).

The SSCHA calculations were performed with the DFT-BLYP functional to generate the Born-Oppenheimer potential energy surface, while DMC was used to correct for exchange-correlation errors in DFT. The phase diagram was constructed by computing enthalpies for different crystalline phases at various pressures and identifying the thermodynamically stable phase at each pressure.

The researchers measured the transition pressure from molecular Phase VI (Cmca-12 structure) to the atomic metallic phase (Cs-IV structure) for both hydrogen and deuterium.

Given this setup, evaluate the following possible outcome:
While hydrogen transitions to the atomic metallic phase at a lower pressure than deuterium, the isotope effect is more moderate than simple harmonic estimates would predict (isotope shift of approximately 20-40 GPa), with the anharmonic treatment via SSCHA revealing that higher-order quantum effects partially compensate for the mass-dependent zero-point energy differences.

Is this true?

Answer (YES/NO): NO